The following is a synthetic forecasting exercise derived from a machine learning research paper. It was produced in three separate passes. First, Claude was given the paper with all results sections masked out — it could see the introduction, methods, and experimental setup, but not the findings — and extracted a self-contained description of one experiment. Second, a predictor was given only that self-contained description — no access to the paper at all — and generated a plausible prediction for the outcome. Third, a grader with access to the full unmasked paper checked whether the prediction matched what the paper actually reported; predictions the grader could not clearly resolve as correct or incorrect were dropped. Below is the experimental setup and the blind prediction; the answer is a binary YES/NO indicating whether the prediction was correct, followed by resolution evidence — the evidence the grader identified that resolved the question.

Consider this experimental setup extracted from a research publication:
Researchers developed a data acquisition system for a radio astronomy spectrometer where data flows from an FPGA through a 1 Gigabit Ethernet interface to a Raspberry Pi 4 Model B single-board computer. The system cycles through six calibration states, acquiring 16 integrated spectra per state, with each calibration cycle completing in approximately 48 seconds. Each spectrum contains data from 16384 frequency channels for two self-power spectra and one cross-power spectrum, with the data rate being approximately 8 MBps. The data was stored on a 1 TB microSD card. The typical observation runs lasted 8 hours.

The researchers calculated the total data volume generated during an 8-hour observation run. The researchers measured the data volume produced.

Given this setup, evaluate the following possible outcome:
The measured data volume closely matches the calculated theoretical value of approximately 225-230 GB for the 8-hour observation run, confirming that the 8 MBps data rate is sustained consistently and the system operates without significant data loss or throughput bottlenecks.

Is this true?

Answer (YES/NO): NO